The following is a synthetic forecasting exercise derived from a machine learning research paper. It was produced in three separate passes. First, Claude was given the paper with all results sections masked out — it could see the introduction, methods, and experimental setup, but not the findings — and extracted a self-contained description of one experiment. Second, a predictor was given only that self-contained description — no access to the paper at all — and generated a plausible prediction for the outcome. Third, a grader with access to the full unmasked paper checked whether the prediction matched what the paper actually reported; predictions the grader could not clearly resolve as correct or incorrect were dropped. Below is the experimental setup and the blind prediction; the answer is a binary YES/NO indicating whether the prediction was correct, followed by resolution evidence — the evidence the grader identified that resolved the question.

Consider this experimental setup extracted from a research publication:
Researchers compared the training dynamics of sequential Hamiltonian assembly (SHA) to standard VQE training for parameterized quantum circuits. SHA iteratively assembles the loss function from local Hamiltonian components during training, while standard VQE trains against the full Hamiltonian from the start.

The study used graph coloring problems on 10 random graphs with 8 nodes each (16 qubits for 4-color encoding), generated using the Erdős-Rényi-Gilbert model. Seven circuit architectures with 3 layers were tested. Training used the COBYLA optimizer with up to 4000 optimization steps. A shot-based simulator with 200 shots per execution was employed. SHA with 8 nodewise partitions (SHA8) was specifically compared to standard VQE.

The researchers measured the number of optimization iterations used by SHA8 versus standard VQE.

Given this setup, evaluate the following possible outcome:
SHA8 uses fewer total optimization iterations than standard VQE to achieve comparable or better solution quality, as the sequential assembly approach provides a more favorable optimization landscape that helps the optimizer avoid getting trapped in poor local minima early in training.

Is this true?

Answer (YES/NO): NO